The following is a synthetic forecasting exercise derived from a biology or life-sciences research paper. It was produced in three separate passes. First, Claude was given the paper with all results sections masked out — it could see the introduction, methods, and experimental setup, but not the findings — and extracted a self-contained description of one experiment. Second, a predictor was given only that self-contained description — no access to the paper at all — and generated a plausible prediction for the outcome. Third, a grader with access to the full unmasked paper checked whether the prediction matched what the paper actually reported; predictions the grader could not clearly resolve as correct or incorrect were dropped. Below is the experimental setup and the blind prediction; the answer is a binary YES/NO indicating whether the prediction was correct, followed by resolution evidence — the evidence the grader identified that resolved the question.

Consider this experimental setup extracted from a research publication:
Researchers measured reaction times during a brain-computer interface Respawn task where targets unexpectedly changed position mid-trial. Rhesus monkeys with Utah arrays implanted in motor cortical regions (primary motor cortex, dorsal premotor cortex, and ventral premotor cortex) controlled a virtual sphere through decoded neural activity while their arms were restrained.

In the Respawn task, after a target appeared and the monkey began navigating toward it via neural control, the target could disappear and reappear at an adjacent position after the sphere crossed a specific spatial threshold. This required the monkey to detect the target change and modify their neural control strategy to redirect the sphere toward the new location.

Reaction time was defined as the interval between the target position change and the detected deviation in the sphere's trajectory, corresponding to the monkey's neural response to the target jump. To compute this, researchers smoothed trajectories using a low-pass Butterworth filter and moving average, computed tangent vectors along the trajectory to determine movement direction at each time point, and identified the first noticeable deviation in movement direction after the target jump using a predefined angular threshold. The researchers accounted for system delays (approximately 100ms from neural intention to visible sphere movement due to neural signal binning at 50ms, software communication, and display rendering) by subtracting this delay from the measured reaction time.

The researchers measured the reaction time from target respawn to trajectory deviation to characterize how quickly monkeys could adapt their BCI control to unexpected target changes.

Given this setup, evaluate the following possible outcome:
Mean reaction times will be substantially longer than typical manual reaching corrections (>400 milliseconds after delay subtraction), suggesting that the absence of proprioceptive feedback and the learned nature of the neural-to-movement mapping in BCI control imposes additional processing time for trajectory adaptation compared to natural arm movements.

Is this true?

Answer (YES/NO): YES